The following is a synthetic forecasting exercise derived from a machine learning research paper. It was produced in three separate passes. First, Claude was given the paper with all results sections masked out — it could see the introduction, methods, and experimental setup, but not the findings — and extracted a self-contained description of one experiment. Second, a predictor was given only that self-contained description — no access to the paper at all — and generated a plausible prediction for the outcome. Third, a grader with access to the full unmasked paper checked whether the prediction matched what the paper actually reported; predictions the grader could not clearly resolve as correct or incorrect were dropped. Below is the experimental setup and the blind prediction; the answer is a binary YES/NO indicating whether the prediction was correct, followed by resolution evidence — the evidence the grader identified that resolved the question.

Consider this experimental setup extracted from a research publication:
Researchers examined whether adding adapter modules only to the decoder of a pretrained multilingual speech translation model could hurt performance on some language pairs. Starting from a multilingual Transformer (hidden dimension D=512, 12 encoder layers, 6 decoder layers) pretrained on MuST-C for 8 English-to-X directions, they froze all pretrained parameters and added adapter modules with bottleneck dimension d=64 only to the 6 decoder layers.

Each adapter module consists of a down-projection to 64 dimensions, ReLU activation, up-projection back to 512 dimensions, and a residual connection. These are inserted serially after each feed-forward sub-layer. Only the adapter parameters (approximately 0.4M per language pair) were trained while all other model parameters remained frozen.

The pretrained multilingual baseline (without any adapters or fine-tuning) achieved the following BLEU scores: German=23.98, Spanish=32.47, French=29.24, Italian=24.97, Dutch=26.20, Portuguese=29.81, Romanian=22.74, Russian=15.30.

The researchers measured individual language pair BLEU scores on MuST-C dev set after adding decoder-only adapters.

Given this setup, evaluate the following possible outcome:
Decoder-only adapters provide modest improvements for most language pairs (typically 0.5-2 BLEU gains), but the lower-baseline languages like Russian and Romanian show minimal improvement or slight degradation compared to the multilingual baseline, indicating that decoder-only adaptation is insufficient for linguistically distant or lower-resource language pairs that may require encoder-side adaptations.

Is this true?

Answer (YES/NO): NO